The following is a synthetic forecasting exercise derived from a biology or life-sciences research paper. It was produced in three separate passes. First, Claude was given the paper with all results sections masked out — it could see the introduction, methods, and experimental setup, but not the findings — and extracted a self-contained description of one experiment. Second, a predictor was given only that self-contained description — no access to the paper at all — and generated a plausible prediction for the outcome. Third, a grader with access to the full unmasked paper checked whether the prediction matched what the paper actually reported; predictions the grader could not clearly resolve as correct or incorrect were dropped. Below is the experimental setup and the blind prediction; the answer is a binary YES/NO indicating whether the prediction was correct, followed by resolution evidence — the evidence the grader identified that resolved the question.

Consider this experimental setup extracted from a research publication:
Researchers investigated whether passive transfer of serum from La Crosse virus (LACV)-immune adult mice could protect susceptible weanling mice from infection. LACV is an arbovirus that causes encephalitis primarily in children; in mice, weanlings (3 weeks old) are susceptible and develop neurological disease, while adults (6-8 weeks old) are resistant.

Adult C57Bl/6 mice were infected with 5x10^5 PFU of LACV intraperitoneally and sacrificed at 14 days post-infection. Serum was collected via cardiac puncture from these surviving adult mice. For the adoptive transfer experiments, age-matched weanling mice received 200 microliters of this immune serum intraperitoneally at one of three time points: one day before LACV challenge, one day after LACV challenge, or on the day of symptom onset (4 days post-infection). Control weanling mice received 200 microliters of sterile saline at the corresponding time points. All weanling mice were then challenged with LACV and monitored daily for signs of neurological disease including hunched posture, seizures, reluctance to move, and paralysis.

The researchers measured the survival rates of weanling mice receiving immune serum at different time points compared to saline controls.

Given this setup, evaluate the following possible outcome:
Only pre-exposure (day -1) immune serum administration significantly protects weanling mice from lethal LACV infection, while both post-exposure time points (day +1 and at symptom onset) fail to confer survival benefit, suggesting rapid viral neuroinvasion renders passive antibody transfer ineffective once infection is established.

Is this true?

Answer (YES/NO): NO